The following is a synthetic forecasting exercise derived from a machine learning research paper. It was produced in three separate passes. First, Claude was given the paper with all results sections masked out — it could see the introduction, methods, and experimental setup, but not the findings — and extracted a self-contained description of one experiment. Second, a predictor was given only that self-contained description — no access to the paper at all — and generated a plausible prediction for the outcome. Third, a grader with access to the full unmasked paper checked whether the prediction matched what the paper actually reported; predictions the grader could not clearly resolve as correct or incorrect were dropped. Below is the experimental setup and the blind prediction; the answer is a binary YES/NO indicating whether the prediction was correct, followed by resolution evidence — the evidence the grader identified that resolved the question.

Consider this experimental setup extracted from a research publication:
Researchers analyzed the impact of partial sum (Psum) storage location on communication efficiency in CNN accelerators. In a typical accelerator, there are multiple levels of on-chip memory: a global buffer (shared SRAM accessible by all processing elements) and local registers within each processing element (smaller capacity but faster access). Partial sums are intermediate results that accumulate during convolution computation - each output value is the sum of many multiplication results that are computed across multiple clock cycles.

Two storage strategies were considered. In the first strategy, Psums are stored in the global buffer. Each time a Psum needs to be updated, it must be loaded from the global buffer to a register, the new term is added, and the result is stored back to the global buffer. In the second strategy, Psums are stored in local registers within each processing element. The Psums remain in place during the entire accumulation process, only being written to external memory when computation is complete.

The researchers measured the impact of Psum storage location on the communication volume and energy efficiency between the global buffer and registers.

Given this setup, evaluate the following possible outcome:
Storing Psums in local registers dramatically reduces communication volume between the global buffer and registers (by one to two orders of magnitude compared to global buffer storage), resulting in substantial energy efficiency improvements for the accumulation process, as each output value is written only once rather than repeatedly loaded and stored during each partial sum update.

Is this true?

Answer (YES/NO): YES